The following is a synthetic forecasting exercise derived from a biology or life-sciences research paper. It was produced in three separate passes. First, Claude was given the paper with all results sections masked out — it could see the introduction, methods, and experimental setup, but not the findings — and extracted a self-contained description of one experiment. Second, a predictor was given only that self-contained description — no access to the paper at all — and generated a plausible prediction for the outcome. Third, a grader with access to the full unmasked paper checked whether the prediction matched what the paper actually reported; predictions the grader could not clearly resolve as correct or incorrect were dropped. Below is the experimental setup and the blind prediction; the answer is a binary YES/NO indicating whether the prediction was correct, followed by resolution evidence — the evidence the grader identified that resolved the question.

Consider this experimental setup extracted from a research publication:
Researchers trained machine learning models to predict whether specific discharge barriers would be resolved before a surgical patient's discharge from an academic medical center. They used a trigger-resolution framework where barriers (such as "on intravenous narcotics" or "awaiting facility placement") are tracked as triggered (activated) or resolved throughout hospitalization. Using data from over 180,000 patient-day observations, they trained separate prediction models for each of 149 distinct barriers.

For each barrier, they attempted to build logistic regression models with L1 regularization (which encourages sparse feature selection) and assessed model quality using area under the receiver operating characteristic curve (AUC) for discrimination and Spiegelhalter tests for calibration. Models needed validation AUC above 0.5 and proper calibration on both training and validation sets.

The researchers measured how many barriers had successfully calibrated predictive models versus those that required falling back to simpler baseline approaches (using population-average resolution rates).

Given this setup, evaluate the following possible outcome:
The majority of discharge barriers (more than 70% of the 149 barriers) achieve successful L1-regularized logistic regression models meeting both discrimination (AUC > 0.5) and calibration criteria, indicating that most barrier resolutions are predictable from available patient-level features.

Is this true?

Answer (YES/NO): NO